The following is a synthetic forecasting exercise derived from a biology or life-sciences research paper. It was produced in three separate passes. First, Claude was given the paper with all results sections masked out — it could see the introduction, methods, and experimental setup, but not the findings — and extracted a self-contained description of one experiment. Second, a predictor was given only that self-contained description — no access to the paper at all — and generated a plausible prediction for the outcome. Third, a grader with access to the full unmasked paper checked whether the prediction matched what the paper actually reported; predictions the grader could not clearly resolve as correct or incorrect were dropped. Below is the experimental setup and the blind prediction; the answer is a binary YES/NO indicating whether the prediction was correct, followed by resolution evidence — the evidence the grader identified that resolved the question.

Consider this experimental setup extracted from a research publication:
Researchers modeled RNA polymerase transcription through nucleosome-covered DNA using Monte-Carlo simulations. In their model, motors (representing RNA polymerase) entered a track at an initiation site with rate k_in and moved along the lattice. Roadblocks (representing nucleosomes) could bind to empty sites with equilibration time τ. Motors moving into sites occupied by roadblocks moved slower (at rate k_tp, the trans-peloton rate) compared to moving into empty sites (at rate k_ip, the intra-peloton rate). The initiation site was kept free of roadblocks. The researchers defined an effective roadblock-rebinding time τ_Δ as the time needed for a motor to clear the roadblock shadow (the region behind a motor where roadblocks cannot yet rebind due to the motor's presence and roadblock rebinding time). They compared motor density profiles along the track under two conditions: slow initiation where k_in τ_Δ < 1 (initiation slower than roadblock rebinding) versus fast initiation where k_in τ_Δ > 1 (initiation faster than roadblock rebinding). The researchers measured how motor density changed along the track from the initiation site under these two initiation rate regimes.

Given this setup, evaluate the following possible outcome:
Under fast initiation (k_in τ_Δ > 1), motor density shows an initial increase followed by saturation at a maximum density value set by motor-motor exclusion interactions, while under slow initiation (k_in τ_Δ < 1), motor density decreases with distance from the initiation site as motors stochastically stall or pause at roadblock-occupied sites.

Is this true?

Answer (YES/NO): NO